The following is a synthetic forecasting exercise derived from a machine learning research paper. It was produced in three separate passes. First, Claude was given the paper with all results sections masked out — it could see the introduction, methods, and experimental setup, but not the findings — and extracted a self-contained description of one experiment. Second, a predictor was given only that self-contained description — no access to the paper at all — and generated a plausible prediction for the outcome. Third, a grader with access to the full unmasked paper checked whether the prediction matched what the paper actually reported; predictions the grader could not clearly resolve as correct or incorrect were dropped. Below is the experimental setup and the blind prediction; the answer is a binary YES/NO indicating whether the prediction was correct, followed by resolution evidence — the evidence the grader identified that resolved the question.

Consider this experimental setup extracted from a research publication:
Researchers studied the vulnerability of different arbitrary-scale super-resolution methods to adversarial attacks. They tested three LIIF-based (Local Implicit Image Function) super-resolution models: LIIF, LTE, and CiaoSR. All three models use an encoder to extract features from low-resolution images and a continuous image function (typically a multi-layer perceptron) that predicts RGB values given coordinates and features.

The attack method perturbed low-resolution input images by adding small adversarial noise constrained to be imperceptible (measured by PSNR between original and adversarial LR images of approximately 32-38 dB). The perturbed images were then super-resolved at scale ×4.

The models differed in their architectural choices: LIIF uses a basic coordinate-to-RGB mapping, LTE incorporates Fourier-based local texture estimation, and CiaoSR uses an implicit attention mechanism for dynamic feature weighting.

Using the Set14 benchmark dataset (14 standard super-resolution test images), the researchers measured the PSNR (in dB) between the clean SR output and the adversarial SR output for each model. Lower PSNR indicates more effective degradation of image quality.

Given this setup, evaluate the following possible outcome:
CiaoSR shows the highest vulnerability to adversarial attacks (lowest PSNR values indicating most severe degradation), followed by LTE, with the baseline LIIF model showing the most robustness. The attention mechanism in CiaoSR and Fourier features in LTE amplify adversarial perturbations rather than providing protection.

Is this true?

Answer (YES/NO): NO